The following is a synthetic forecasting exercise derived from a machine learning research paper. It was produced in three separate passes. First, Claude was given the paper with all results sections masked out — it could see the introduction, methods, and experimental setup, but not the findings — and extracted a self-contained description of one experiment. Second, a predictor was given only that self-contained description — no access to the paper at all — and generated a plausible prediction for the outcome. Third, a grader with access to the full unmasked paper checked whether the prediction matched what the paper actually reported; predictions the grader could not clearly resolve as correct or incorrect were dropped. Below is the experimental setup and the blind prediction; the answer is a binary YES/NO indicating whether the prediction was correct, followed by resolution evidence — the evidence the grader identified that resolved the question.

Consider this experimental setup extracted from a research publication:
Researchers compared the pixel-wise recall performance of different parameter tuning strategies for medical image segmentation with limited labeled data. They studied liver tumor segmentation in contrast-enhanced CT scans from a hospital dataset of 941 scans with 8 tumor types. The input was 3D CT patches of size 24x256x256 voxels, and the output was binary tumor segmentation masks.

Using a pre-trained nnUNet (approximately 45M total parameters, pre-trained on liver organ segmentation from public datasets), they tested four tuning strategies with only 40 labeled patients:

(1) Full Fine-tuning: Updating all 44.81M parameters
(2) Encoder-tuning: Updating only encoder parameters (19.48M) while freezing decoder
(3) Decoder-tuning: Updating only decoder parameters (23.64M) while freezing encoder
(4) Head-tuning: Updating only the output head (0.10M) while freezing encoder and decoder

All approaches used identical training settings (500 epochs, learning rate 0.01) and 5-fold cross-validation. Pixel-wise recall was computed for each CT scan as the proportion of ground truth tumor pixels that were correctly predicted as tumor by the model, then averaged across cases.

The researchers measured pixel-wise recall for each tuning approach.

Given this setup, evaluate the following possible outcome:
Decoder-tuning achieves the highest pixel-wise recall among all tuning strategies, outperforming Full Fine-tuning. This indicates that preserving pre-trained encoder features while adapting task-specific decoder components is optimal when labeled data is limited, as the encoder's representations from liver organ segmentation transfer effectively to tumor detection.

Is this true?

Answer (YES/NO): YES